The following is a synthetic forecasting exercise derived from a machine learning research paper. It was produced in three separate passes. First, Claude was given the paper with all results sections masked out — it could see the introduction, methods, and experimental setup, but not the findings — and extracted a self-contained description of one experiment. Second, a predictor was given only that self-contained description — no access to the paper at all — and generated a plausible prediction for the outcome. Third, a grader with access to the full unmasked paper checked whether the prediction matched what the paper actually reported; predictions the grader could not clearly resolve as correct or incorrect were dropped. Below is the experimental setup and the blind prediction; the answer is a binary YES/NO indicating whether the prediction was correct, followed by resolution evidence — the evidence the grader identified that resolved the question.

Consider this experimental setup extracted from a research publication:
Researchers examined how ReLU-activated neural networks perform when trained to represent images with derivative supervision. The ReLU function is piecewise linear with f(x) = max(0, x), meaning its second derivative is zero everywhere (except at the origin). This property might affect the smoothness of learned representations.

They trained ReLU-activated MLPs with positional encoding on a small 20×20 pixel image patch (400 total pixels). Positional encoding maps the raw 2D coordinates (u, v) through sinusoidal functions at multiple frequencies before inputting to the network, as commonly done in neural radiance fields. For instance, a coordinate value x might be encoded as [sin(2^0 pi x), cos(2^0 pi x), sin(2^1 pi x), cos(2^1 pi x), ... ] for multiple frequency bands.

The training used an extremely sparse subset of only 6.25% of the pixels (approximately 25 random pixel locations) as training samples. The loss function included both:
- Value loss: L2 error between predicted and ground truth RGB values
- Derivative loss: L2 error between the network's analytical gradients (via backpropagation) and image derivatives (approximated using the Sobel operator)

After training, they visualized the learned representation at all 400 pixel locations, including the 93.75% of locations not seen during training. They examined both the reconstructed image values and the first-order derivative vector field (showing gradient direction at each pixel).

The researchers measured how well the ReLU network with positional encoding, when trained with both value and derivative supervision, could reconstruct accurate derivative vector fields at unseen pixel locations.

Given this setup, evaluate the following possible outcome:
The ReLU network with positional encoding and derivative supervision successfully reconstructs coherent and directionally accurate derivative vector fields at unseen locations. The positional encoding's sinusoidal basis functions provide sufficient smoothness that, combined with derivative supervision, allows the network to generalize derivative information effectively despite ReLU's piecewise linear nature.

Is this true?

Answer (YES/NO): NO